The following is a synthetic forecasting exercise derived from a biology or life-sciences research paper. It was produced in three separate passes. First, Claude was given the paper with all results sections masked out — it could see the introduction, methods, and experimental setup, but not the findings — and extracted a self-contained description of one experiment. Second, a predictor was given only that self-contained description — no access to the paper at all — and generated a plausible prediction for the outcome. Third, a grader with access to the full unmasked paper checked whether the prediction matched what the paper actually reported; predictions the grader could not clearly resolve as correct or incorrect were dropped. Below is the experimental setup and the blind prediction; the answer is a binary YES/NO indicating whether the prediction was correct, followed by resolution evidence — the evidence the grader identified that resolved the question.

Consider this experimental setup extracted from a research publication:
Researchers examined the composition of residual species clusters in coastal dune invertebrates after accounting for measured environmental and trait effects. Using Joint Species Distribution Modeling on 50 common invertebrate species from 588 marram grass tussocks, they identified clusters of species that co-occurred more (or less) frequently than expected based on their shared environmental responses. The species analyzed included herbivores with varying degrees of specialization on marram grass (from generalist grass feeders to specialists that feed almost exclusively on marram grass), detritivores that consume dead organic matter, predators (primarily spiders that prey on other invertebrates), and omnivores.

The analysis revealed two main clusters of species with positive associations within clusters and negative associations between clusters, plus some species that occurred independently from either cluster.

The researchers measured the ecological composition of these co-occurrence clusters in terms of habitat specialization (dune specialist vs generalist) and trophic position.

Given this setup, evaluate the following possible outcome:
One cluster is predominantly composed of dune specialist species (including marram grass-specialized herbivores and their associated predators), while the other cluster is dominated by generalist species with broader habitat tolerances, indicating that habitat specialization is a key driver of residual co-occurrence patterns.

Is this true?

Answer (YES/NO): YES